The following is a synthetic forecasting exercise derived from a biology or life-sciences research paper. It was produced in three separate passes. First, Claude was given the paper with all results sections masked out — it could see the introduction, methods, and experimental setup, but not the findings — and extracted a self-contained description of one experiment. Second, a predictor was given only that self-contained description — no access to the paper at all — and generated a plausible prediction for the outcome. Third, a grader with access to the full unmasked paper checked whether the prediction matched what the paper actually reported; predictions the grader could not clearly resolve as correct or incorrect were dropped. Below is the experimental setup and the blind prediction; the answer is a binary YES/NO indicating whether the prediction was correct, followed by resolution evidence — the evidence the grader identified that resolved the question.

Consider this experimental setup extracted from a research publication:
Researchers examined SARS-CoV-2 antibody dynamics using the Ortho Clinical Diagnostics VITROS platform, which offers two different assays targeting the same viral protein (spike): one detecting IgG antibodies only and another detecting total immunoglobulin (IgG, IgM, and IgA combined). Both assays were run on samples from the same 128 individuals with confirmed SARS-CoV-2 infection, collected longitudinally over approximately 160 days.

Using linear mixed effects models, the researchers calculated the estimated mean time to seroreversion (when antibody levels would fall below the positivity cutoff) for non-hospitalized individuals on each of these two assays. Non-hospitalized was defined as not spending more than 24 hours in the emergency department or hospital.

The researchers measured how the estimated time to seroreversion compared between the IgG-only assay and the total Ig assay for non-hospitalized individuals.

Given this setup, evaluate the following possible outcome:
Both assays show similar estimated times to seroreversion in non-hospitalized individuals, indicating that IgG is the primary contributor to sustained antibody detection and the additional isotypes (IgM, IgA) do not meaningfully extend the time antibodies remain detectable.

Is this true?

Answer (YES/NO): NO